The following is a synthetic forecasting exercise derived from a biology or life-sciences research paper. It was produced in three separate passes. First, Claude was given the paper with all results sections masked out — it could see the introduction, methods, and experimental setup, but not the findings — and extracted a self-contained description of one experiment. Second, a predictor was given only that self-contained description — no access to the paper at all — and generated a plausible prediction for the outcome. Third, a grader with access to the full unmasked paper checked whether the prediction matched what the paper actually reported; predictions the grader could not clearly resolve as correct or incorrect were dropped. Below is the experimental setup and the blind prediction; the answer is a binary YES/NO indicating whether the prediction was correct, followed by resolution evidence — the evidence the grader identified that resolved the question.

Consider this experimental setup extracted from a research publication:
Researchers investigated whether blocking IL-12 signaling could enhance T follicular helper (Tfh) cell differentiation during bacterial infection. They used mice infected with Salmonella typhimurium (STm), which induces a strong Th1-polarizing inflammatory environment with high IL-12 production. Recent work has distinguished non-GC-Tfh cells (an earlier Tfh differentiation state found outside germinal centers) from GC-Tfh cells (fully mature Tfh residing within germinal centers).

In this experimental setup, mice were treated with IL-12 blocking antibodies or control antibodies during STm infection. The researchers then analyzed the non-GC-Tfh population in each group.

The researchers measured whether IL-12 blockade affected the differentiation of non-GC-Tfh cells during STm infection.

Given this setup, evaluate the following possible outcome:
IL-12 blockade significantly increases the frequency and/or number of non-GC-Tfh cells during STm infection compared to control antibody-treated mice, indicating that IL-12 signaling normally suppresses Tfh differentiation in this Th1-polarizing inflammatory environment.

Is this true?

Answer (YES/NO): NO